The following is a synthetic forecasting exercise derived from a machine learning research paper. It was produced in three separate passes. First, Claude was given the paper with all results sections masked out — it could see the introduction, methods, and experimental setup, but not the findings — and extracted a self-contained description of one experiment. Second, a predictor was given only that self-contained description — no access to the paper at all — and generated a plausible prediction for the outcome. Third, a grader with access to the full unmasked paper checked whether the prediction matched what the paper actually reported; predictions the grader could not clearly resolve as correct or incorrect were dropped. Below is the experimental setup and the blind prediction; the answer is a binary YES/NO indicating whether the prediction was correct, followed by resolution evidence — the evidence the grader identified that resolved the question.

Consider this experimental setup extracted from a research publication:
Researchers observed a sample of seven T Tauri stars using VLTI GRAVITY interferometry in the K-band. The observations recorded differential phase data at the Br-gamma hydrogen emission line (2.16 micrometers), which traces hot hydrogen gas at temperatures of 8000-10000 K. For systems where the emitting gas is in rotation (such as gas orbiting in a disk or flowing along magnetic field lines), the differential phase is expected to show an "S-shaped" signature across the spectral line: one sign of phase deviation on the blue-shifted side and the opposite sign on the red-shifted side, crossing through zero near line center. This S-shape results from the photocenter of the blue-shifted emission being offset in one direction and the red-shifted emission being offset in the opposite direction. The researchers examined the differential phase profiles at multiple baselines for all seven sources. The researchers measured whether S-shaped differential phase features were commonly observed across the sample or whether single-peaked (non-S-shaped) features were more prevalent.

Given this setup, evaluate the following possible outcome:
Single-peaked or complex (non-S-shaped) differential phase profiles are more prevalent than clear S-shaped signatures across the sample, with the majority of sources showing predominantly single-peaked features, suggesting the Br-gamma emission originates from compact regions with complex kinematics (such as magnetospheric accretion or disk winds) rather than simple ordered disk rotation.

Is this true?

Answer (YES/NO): YES